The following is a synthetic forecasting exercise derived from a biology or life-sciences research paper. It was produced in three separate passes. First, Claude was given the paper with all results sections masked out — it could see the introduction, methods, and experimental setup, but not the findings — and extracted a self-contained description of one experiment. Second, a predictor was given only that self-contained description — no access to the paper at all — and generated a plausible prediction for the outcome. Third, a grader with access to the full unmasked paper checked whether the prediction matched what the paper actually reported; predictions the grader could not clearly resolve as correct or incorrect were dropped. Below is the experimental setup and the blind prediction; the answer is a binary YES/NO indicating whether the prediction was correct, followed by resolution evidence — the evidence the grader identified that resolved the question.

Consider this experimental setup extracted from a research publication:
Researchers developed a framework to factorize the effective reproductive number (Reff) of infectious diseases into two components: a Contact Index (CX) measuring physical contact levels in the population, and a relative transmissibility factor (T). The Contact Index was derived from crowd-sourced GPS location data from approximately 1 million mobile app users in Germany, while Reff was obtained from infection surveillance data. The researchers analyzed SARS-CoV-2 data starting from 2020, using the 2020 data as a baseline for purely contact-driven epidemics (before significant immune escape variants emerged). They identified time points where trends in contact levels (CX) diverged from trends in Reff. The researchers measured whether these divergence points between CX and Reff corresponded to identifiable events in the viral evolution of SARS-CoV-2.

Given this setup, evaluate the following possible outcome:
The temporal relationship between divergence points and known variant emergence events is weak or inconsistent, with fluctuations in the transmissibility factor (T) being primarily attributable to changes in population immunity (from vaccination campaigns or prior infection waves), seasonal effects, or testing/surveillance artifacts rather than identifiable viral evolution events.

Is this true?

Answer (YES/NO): NO